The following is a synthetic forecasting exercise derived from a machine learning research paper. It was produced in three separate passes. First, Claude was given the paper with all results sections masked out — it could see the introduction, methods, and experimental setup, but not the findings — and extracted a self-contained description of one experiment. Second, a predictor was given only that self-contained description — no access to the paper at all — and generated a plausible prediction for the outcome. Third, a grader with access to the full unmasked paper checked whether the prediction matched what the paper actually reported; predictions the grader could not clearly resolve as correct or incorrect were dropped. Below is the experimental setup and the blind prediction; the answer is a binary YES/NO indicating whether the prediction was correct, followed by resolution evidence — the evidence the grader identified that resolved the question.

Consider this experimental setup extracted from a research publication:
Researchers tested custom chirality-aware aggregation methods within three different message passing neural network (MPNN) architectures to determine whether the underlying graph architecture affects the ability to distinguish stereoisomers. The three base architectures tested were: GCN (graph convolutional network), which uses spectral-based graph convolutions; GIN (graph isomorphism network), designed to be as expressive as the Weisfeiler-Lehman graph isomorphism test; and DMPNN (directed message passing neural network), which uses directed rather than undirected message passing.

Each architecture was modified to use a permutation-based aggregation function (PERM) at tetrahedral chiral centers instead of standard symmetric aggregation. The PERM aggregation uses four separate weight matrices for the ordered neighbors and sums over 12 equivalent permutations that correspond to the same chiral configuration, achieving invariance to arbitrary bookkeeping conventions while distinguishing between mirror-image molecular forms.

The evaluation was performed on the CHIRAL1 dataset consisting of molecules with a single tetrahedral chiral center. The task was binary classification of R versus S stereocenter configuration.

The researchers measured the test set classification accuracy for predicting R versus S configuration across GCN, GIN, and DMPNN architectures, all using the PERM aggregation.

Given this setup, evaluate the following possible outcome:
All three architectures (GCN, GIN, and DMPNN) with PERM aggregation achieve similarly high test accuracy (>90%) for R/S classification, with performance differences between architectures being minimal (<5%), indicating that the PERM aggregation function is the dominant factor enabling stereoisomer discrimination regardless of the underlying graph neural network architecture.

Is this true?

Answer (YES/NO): YES